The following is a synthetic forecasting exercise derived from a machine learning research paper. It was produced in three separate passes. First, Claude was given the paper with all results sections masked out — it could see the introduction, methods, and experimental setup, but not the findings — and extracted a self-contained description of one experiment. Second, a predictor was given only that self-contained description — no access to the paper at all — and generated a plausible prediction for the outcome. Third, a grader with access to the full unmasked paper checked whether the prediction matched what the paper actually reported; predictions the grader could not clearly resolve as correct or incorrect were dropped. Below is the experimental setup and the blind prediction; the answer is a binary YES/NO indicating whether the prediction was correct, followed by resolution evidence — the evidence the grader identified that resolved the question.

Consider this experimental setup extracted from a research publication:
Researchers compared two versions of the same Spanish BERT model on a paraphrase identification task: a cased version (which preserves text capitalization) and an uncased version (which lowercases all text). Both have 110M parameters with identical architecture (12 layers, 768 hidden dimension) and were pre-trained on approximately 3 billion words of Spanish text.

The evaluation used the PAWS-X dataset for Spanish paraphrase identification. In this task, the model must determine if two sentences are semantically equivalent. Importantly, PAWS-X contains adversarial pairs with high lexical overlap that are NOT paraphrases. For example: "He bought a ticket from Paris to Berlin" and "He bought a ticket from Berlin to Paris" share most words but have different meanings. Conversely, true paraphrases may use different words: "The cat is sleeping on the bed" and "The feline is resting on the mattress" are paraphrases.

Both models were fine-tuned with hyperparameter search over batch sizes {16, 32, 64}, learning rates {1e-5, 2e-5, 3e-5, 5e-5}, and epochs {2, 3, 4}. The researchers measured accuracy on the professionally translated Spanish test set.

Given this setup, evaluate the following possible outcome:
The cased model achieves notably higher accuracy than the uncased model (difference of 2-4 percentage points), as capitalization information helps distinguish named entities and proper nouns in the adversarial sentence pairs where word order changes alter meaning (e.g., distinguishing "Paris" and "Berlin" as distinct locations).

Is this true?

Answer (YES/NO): NO